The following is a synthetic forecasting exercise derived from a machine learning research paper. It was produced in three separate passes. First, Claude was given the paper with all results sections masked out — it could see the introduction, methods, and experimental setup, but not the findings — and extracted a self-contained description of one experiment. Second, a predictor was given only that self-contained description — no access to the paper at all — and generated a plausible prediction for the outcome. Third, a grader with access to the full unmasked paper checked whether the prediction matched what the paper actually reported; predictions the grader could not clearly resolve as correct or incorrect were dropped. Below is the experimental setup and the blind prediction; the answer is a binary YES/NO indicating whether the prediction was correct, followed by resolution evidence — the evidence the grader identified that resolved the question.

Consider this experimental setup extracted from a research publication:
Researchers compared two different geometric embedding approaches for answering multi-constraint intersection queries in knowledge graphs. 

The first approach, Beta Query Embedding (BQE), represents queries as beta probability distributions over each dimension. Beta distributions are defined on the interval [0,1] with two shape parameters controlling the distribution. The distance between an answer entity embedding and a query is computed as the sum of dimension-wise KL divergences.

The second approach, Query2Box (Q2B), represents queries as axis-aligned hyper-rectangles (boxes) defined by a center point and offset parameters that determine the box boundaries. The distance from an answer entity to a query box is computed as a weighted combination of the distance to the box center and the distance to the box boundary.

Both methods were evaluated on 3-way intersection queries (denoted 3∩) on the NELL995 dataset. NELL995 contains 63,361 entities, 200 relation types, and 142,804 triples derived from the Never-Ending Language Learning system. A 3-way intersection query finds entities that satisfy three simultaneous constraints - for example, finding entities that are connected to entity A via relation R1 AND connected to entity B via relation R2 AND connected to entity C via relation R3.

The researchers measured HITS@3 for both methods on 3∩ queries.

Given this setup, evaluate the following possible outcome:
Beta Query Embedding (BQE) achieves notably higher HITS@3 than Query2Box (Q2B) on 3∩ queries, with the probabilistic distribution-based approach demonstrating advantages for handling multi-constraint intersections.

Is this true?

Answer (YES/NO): YES